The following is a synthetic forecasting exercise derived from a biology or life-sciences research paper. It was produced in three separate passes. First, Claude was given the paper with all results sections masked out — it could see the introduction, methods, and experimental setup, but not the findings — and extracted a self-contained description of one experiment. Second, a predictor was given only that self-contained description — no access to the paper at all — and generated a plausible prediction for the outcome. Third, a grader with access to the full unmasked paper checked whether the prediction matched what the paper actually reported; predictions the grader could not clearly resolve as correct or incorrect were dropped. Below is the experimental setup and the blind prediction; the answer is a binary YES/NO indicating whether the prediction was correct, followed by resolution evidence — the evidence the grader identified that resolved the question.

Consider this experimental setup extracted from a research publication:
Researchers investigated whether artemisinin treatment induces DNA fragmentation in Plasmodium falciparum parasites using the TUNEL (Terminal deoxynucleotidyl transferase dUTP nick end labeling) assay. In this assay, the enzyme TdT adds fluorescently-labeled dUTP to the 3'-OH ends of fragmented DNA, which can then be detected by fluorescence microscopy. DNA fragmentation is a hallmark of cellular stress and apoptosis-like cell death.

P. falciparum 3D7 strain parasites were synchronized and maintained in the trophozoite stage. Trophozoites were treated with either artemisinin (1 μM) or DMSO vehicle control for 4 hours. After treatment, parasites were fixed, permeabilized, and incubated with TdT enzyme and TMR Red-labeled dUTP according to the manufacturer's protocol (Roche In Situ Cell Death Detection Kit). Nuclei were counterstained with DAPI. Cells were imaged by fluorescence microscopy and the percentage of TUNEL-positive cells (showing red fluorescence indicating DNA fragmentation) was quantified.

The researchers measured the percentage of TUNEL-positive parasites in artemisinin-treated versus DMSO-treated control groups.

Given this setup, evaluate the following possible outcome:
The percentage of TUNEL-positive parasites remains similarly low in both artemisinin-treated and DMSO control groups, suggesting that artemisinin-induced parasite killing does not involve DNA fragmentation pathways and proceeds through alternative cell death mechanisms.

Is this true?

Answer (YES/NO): NO